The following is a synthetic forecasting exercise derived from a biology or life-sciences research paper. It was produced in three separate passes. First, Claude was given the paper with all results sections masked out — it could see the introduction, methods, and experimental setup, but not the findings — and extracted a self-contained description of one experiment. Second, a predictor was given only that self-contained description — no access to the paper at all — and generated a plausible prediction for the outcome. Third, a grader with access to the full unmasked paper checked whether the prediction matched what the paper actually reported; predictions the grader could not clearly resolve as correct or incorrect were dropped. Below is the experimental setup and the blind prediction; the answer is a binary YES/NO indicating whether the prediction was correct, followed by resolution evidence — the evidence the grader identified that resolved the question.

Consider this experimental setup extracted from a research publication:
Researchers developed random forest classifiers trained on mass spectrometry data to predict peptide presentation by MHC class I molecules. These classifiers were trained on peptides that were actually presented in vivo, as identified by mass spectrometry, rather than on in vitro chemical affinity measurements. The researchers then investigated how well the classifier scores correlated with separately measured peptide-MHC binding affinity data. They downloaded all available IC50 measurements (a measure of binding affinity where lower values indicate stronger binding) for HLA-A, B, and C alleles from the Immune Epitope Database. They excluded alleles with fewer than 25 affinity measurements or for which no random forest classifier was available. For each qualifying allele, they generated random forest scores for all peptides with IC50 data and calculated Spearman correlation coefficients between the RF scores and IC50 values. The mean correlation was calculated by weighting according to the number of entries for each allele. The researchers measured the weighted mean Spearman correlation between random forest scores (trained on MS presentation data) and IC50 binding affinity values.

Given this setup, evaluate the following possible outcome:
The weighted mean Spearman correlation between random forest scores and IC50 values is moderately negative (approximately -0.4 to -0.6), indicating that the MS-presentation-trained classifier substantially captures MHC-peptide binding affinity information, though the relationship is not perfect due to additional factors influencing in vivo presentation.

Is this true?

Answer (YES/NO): YES